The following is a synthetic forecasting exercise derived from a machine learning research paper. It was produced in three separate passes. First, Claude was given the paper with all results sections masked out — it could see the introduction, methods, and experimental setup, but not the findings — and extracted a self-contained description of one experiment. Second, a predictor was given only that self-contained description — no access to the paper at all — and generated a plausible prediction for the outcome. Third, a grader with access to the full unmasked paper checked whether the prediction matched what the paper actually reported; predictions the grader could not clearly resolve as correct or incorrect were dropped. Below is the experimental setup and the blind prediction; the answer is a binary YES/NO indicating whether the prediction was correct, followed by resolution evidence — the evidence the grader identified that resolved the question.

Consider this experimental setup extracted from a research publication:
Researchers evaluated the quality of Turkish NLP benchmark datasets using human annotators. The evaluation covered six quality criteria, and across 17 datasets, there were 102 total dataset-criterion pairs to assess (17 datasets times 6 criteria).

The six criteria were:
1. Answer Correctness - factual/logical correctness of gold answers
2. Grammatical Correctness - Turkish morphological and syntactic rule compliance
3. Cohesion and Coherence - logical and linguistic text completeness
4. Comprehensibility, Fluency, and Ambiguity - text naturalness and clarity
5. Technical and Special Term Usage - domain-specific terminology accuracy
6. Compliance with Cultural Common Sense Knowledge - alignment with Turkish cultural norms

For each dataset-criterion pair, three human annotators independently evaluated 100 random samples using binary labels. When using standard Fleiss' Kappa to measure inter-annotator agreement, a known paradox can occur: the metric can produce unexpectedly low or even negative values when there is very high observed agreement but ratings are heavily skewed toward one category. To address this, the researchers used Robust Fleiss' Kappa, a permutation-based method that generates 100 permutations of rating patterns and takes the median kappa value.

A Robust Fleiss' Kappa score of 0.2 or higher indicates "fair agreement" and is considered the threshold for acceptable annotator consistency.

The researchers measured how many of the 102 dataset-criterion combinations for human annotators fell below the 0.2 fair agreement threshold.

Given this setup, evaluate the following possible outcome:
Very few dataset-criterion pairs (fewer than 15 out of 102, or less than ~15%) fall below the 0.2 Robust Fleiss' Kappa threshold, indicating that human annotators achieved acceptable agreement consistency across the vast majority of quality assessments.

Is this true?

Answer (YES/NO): YES